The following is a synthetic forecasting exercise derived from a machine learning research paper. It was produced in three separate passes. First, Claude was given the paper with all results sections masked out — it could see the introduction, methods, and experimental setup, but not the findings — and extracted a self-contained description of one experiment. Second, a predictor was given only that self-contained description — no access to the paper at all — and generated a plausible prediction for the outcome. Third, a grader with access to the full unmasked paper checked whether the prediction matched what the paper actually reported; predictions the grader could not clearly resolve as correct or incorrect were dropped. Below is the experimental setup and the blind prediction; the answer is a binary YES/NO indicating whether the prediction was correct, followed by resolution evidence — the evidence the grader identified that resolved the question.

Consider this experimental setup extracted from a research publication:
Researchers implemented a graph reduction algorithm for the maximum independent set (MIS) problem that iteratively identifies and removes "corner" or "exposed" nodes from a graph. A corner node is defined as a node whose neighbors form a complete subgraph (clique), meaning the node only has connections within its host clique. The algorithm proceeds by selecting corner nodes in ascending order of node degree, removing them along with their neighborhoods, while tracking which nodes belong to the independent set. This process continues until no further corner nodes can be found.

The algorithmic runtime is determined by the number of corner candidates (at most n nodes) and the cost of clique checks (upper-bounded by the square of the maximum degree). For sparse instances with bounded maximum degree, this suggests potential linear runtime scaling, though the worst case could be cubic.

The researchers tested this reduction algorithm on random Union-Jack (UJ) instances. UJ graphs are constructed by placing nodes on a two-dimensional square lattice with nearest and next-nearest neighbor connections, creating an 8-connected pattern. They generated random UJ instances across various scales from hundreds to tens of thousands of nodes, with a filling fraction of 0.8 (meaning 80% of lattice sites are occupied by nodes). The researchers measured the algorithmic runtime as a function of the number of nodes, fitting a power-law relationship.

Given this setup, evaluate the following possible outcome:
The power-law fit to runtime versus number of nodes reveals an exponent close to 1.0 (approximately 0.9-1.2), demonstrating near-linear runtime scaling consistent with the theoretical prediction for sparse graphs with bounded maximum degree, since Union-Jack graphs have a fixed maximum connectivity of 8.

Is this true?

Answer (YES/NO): YES